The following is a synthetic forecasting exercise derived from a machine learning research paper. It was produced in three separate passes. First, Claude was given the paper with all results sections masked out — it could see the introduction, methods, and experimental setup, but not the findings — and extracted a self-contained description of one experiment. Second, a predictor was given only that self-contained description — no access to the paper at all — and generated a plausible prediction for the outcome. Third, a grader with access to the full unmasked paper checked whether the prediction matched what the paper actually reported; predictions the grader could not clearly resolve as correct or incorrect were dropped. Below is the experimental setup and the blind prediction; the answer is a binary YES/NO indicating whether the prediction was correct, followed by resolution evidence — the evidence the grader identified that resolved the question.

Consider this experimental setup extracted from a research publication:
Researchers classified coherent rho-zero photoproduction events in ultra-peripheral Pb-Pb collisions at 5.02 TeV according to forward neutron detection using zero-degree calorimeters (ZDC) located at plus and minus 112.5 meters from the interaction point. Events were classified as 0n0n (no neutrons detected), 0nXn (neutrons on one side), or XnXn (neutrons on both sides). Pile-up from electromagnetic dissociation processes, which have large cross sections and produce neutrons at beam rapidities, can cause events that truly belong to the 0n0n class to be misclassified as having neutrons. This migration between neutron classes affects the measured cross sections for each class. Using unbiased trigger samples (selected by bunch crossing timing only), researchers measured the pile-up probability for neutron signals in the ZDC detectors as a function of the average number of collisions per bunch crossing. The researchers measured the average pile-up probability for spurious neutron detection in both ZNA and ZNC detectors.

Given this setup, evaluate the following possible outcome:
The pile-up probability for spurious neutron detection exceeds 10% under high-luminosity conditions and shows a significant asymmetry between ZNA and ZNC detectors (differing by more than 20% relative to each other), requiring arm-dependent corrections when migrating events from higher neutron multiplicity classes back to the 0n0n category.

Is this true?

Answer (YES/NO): NO